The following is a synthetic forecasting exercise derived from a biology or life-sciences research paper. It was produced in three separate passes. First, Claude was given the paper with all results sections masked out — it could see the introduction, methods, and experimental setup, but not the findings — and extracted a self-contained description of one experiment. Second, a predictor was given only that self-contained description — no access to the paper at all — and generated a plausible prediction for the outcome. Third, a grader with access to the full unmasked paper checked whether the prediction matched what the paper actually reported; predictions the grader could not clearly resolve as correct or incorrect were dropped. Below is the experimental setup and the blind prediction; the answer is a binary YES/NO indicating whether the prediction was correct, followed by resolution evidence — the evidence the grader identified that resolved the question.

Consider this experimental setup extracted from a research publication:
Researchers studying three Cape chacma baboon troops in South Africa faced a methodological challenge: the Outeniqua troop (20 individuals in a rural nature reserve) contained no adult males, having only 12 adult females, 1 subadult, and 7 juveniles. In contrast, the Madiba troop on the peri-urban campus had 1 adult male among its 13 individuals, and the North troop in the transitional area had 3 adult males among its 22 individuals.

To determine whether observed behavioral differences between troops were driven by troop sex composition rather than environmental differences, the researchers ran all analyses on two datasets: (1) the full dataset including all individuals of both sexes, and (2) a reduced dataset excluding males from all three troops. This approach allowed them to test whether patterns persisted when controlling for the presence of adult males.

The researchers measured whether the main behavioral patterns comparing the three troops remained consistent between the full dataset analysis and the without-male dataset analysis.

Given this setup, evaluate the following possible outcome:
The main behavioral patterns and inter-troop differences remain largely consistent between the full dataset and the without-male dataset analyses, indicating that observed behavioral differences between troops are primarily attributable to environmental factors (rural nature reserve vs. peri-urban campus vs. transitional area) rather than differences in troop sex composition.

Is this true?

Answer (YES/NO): NO